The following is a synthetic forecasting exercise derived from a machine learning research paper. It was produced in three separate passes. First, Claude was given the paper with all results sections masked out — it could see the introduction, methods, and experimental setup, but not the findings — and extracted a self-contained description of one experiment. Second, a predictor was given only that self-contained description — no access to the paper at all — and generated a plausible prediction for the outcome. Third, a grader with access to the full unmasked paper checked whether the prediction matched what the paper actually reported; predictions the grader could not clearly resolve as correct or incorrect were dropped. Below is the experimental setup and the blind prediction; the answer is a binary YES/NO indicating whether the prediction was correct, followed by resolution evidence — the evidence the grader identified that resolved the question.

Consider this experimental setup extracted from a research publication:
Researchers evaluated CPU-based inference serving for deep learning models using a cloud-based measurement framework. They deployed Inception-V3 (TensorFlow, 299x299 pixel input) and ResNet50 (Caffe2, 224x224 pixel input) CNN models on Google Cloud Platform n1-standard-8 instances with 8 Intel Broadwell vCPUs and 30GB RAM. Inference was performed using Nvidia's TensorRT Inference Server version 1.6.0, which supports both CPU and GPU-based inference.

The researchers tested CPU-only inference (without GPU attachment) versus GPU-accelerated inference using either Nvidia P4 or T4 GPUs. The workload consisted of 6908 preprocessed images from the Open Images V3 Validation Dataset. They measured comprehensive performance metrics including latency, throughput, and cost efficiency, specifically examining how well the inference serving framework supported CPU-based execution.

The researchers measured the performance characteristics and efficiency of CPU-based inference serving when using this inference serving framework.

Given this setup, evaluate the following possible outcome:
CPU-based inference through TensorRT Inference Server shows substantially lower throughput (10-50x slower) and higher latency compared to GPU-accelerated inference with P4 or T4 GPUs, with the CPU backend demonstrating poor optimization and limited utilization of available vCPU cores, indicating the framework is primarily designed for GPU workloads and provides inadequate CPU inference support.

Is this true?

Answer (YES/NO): YES